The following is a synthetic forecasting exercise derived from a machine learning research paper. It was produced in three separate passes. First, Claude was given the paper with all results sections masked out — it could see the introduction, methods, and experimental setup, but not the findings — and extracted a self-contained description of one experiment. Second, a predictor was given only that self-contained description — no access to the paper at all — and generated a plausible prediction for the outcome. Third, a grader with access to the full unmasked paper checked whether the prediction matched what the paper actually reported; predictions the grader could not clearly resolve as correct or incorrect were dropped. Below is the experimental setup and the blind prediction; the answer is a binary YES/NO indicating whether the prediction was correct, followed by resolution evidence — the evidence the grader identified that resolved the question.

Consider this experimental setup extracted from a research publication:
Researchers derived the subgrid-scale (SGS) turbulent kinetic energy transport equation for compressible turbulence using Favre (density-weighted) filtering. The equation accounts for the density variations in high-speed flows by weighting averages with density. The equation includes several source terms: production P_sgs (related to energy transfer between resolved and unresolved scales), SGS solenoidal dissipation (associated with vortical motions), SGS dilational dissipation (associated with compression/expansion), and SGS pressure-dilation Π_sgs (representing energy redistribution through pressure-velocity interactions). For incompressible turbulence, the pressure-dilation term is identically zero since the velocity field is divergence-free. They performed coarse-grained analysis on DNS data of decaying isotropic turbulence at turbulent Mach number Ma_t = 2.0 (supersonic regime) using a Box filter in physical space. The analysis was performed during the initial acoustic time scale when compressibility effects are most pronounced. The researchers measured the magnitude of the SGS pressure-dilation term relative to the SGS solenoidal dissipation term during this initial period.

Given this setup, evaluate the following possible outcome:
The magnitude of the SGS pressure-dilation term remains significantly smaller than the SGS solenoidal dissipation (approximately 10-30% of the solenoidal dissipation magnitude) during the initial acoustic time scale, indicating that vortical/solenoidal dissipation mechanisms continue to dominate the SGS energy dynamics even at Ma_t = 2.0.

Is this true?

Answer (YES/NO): NO